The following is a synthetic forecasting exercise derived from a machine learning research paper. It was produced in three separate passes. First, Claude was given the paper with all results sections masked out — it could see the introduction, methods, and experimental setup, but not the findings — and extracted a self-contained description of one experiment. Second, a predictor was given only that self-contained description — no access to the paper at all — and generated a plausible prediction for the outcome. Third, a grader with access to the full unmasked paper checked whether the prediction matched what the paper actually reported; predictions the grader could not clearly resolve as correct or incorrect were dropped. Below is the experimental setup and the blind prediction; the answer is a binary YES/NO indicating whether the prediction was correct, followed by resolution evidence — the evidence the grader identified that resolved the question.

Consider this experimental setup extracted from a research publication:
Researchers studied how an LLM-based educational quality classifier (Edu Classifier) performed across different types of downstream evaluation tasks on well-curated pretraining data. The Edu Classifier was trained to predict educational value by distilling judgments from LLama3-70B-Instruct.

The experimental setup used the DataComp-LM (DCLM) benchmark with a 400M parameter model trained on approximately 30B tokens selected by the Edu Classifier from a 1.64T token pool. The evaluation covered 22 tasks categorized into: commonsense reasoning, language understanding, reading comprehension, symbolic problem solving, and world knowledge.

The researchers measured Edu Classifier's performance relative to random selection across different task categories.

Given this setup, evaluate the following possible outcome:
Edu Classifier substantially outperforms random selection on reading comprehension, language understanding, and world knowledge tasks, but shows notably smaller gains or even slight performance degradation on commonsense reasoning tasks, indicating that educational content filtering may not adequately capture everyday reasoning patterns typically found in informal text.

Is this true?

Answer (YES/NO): NO